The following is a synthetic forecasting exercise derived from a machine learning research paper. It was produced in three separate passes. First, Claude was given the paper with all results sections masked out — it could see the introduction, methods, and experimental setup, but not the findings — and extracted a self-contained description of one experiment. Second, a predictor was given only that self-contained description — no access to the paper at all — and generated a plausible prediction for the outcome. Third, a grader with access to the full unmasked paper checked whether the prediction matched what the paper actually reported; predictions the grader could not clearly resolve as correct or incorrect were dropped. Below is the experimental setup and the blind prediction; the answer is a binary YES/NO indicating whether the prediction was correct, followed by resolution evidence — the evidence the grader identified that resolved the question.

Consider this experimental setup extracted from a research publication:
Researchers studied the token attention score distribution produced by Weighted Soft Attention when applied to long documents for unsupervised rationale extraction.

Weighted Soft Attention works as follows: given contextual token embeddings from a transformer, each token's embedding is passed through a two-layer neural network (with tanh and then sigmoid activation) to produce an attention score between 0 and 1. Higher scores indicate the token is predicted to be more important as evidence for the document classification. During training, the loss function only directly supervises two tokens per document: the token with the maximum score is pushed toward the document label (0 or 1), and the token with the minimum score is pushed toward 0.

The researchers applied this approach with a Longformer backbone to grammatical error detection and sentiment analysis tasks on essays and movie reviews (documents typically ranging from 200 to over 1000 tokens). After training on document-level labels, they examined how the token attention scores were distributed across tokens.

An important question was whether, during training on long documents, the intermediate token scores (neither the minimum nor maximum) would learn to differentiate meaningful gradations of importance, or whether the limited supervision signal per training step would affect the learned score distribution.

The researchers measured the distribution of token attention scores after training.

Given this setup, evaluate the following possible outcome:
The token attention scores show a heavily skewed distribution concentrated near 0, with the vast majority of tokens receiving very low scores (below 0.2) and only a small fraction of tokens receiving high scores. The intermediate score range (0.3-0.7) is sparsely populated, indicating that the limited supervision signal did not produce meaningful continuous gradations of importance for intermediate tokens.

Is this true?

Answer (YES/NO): NO